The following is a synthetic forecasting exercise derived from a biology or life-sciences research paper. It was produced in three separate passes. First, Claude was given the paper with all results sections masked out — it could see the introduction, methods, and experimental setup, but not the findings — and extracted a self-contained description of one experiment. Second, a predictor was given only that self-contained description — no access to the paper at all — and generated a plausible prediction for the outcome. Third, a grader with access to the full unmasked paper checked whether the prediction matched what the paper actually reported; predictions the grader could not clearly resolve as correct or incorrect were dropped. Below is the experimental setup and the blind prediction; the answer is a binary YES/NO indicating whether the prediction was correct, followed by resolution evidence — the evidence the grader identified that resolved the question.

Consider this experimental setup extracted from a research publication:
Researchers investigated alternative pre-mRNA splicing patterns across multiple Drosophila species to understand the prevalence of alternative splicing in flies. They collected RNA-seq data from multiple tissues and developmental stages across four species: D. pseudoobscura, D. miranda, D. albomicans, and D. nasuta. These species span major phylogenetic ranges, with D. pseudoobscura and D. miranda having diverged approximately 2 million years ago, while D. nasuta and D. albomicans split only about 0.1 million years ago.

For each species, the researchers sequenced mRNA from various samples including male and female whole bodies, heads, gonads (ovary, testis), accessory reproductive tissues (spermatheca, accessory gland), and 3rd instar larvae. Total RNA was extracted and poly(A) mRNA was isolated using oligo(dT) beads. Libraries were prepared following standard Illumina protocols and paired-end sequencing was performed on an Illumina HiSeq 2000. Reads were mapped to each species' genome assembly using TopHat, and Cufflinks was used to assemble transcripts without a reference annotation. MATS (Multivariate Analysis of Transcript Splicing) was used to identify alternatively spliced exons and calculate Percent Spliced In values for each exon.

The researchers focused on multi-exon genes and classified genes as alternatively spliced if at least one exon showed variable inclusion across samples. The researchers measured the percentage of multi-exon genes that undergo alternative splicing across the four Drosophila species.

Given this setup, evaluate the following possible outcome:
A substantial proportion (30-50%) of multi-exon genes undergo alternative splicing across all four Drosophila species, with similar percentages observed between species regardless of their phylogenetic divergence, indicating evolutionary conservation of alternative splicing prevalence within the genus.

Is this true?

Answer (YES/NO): NO